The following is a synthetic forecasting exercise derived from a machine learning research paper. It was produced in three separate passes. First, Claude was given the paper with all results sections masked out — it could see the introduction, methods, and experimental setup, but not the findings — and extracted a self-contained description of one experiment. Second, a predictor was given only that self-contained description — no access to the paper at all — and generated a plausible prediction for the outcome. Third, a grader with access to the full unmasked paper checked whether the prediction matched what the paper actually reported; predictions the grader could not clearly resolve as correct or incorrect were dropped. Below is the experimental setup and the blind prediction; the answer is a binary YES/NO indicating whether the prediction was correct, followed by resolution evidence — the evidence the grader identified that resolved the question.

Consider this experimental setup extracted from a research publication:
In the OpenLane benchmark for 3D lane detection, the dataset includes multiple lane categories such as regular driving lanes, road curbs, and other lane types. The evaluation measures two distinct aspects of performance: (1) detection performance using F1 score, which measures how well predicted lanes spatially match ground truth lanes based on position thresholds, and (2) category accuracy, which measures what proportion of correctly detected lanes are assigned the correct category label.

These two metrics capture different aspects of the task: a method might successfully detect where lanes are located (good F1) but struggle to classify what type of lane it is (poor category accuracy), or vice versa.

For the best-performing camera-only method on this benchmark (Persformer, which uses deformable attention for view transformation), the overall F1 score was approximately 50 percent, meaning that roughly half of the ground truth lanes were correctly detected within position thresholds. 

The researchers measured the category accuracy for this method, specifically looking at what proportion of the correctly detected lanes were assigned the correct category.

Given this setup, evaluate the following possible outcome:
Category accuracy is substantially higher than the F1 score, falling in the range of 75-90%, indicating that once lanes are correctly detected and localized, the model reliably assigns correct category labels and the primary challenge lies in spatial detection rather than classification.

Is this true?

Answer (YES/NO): YES